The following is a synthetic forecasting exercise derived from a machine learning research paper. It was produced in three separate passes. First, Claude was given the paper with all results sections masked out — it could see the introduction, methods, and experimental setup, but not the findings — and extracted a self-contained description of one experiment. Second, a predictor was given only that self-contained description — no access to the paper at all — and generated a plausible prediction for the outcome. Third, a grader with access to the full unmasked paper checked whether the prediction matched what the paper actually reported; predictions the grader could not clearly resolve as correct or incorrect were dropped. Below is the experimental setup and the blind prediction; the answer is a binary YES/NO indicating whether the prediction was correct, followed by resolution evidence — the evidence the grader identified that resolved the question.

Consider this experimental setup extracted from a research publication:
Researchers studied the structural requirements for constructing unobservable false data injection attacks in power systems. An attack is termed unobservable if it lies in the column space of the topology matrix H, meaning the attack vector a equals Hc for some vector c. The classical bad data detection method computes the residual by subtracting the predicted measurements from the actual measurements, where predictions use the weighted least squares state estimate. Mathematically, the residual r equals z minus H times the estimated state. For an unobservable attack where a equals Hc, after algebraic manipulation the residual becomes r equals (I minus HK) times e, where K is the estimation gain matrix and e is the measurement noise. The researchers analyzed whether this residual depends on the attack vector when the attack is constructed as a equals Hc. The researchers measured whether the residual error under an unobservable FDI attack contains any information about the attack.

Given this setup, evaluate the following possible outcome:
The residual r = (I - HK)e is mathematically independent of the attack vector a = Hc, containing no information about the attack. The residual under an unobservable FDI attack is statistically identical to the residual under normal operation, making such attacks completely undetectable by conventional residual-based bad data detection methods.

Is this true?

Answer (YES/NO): YES